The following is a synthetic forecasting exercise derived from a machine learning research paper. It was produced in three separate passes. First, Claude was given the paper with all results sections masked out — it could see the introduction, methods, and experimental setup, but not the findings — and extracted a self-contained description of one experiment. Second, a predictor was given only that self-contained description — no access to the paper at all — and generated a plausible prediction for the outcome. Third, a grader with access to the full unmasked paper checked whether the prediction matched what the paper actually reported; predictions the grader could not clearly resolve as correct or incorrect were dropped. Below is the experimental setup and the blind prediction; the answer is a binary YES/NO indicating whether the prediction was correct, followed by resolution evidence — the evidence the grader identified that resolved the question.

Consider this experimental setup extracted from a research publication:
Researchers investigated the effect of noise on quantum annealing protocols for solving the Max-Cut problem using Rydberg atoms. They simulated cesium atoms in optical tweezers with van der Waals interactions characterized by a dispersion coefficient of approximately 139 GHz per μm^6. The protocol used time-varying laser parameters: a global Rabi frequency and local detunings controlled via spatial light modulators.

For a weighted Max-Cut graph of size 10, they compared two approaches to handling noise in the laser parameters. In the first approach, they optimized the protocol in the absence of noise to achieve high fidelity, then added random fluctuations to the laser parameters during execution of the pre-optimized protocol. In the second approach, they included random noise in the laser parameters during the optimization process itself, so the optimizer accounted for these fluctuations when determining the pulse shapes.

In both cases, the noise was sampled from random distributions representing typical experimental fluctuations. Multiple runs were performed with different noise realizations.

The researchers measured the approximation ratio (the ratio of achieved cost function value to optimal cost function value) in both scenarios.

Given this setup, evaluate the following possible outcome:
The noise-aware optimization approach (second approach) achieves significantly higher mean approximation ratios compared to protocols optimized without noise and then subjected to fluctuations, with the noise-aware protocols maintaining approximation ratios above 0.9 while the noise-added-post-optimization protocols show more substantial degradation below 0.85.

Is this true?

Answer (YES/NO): NO